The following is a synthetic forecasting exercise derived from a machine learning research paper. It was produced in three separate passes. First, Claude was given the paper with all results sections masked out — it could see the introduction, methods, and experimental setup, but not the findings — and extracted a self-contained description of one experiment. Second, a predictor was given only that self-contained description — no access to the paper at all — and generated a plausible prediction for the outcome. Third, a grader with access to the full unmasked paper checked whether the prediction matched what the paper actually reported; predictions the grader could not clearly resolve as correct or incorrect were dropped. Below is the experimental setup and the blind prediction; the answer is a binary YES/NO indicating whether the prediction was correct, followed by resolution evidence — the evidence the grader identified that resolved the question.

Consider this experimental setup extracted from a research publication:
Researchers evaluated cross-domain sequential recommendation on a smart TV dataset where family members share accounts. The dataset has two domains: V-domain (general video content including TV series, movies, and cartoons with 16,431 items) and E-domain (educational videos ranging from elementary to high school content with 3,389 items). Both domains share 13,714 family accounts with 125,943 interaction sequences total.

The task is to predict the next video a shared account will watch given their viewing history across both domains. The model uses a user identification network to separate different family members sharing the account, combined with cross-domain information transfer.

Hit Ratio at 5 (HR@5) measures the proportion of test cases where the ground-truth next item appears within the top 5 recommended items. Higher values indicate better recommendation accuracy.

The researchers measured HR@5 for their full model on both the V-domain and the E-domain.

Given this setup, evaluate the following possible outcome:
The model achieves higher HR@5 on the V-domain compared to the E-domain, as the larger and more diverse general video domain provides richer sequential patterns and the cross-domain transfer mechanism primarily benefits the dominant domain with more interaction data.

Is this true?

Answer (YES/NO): YES